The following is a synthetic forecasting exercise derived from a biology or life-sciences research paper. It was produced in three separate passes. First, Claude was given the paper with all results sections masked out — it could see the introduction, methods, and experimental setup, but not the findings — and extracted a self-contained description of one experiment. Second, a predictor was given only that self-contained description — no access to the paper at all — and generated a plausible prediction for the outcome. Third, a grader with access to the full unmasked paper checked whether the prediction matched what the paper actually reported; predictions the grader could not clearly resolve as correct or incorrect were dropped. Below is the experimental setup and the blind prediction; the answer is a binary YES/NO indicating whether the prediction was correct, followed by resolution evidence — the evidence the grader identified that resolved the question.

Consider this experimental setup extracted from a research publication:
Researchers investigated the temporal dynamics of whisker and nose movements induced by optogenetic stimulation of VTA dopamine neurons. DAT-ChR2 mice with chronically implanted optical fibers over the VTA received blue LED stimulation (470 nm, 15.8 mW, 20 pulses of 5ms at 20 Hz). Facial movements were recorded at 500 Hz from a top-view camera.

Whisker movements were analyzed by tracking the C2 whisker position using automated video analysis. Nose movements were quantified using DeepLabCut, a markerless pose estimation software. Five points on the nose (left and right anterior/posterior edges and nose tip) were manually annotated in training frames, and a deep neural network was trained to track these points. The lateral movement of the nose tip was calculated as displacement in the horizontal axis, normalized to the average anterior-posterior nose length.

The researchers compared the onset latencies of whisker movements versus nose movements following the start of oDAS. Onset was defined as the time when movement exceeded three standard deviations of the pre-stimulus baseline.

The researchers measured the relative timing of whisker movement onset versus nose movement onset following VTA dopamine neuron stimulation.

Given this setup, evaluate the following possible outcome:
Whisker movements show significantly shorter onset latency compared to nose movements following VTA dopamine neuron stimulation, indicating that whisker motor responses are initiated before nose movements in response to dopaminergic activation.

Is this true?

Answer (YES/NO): NO